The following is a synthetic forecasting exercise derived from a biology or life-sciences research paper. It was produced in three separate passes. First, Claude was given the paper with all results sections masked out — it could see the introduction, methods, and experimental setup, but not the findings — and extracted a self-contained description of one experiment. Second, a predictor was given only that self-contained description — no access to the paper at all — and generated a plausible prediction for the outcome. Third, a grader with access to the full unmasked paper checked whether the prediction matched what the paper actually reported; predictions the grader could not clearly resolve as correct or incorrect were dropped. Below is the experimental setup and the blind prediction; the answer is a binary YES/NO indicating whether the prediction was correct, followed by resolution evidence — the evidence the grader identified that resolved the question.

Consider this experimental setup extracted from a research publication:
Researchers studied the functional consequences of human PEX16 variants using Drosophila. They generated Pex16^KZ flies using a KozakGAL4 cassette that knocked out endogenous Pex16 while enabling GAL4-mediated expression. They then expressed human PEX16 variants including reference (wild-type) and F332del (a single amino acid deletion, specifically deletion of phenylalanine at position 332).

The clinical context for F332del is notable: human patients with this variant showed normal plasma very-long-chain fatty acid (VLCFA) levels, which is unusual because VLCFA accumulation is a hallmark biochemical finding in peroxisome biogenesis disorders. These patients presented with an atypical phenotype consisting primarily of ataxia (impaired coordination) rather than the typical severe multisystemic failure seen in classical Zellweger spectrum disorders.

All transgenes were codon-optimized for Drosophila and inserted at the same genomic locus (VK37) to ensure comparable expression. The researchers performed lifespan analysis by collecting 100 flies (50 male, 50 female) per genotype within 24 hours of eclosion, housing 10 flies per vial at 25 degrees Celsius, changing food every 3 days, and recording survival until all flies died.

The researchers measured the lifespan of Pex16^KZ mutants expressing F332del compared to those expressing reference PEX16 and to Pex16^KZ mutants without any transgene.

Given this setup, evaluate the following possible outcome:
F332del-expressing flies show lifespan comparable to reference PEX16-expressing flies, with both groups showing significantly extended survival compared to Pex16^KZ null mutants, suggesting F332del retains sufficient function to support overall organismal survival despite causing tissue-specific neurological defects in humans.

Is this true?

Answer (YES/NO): YES